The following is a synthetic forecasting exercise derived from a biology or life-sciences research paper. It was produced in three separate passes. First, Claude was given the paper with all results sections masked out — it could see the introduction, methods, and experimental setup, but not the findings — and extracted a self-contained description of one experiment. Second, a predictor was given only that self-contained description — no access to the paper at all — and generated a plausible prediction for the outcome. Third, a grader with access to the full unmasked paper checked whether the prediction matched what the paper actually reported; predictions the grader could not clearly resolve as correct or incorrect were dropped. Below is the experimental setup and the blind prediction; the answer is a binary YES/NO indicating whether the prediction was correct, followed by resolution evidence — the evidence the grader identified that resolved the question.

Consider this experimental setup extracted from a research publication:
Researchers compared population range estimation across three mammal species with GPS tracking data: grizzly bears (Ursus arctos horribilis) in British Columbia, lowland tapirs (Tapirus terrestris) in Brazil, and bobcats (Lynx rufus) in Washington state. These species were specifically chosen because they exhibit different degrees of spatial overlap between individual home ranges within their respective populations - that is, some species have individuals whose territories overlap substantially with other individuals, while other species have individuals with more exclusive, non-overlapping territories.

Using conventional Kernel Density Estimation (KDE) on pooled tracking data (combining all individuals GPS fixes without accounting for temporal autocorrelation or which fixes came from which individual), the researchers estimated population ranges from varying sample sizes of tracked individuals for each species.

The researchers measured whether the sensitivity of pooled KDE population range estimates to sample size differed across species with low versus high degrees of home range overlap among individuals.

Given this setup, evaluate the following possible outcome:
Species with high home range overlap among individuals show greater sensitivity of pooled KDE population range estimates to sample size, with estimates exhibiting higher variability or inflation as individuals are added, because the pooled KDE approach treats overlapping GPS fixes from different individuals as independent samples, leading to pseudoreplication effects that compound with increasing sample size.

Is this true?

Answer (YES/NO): NO